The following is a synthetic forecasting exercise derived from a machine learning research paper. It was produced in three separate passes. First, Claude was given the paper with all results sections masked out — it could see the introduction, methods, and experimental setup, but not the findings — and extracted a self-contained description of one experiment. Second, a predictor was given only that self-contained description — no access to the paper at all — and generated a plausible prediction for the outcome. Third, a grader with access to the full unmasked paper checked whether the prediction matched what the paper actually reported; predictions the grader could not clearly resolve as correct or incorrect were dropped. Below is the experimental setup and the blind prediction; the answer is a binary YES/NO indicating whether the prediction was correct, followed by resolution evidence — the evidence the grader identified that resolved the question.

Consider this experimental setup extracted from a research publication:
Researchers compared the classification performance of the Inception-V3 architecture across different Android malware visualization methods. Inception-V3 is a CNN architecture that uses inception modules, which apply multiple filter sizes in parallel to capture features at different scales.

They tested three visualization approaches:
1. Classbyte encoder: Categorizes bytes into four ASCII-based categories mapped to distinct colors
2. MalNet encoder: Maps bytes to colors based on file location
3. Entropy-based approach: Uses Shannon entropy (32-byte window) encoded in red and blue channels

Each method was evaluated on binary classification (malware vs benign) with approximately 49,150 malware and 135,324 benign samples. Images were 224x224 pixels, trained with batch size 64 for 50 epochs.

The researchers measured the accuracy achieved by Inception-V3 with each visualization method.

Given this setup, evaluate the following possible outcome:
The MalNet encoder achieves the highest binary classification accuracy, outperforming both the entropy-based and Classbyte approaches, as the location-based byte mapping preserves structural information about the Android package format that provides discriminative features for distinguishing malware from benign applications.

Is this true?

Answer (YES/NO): NO